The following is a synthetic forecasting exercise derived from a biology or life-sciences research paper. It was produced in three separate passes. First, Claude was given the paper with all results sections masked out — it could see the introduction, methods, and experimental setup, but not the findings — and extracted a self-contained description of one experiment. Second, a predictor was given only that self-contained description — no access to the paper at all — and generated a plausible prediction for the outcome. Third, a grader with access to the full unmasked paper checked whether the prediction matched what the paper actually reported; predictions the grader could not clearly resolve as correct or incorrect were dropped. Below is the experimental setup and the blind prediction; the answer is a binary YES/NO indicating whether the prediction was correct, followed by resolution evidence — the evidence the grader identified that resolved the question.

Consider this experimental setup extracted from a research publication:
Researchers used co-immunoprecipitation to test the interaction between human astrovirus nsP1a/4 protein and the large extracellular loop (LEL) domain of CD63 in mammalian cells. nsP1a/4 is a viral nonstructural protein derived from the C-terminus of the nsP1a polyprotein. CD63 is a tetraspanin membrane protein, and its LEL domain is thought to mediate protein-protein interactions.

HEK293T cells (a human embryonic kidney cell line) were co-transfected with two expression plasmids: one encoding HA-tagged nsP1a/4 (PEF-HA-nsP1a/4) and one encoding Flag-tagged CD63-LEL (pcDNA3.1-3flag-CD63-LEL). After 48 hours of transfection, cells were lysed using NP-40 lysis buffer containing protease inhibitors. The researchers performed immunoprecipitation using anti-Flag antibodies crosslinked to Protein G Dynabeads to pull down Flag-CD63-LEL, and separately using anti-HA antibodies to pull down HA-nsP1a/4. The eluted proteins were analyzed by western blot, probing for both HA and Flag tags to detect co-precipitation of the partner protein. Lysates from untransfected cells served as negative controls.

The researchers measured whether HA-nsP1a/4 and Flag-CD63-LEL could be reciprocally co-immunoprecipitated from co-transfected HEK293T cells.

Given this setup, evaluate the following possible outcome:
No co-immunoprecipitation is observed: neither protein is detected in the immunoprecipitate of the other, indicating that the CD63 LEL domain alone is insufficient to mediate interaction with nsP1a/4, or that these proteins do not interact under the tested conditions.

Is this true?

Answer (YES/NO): NO